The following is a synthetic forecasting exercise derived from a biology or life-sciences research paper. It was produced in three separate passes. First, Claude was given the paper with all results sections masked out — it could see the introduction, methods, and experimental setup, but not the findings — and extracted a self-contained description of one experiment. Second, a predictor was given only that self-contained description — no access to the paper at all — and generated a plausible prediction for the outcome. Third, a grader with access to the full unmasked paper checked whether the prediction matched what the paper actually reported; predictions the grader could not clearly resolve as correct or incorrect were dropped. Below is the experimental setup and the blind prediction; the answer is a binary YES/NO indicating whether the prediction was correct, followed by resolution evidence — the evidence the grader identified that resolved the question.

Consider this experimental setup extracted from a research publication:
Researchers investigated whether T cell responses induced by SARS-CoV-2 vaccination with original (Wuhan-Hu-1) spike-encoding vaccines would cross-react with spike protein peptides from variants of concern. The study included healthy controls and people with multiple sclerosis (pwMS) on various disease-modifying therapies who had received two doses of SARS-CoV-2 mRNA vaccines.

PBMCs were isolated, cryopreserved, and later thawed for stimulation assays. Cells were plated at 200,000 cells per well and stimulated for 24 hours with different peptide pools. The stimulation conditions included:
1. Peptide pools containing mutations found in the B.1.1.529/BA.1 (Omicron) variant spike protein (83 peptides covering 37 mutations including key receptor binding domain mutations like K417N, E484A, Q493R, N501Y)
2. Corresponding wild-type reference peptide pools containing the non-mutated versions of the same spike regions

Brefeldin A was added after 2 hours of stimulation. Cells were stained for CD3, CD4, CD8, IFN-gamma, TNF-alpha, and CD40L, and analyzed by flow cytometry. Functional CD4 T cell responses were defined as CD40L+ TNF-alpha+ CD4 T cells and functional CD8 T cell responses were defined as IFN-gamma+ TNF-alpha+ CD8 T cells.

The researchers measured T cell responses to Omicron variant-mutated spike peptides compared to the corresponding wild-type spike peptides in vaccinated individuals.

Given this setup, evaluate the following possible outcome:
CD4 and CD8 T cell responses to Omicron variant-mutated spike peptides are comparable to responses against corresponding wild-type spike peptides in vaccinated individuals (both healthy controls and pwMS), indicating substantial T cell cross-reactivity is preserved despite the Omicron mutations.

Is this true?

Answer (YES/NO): NO